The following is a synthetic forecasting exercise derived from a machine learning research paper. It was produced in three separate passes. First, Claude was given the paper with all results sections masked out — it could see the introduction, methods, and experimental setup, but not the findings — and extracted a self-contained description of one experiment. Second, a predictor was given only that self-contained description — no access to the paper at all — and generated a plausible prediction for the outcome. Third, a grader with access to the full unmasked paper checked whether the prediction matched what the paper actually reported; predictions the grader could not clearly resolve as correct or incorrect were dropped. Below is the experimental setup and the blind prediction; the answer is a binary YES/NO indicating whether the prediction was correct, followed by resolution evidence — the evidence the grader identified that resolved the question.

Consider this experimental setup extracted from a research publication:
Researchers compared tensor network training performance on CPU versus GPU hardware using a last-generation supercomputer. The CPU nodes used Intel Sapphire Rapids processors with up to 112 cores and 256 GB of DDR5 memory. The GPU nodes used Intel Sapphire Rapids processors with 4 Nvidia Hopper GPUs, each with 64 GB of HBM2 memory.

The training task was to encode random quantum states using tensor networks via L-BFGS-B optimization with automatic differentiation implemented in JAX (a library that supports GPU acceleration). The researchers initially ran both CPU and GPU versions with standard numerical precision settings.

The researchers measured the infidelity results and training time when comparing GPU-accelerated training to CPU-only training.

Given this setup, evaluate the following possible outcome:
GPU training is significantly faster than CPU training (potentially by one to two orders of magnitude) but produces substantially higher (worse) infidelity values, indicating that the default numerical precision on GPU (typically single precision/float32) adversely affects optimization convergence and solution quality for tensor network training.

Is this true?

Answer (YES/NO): NO